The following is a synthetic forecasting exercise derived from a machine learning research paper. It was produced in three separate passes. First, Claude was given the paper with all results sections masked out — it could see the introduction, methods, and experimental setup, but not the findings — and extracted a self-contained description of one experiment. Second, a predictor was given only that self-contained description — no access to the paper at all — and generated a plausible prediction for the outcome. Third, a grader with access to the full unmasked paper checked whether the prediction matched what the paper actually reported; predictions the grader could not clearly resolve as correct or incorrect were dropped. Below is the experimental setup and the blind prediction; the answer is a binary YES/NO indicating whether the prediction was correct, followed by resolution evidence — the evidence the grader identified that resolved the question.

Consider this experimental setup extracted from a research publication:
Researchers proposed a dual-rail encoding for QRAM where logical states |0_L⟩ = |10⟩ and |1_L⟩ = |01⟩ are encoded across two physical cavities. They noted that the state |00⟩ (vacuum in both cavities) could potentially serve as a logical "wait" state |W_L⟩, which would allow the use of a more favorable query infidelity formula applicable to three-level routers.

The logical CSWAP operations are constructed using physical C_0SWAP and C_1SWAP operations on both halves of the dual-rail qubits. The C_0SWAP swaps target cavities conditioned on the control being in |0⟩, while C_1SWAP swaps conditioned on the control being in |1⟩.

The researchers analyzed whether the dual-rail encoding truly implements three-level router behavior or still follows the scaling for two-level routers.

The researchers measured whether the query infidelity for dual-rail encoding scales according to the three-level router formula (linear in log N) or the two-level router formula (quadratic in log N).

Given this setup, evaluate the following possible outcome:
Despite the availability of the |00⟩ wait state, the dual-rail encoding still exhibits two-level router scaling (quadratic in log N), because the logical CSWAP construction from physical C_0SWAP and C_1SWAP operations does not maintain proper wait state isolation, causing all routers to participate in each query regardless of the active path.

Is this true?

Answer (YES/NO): YES